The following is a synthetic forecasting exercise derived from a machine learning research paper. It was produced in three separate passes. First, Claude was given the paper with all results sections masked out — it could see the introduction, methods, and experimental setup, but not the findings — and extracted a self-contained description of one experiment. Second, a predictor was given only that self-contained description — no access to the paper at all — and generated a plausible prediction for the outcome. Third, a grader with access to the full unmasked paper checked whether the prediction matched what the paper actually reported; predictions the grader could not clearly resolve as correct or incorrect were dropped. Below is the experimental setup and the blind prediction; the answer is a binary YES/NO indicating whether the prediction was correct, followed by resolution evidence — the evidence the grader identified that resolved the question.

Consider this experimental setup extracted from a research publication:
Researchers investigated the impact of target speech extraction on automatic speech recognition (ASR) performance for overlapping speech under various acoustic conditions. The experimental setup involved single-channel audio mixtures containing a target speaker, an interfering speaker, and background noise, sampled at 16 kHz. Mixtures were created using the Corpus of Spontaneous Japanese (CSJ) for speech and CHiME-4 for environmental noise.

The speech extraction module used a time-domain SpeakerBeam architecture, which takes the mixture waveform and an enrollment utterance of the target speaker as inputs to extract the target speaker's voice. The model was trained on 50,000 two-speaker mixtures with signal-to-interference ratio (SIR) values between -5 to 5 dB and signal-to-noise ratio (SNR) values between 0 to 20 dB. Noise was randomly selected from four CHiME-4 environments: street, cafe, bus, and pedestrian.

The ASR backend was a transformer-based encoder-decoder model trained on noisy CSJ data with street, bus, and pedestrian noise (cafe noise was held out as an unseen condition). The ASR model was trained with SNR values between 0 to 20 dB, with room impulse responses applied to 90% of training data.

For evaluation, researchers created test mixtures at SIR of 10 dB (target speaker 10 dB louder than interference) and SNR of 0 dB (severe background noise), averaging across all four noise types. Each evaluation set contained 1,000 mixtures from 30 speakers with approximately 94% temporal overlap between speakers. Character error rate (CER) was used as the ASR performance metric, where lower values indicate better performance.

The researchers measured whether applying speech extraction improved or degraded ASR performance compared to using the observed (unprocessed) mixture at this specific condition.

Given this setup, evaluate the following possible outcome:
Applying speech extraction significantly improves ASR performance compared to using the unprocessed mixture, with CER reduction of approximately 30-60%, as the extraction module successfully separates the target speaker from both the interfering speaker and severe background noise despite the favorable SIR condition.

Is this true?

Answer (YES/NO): NO